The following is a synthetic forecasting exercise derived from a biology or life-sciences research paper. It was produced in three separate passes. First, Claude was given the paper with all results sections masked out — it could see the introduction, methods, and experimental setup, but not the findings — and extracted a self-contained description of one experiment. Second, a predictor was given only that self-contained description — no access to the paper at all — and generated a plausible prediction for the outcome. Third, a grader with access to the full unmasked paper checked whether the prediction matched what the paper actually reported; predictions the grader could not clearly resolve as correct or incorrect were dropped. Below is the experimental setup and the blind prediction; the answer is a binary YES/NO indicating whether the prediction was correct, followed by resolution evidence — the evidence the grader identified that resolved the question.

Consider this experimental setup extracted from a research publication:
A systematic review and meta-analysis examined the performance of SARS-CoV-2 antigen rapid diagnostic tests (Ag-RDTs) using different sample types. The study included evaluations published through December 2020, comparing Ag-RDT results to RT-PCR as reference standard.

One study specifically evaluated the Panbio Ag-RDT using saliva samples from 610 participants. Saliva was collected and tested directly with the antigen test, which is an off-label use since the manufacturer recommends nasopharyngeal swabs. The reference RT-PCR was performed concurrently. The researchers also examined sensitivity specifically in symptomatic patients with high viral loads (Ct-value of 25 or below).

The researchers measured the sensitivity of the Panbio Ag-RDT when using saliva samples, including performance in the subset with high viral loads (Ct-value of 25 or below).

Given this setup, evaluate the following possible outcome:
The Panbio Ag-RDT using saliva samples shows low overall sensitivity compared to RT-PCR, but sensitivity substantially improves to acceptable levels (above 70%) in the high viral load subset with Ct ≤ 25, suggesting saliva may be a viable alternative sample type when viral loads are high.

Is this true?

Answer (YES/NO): NO